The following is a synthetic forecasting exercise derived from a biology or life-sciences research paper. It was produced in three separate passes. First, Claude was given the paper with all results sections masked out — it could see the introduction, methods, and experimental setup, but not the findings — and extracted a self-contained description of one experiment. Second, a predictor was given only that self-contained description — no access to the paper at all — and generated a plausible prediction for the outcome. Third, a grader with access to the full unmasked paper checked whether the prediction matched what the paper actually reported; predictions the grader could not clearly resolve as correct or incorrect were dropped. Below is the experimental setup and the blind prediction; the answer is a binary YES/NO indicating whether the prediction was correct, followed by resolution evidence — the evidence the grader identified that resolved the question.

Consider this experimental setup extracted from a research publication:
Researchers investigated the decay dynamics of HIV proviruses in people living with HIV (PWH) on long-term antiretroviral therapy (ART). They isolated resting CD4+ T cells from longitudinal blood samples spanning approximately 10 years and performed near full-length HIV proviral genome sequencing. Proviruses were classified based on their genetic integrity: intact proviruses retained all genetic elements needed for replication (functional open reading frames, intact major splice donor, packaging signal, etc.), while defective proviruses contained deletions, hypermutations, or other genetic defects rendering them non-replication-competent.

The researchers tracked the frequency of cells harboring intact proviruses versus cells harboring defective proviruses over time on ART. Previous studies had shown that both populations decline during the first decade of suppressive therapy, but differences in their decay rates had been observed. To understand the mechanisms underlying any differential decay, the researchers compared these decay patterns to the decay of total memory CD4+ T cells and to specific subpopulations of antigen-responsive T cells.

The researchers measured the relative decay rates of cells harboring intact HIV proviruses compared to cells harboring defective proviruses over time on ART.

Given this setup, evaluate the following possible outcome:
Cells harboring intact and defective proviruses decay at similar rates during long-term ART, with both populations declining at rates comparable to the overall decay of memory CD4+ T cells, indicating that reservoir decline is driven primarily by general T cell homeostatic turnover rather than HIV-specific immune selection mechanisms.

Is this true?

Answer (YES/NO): NO